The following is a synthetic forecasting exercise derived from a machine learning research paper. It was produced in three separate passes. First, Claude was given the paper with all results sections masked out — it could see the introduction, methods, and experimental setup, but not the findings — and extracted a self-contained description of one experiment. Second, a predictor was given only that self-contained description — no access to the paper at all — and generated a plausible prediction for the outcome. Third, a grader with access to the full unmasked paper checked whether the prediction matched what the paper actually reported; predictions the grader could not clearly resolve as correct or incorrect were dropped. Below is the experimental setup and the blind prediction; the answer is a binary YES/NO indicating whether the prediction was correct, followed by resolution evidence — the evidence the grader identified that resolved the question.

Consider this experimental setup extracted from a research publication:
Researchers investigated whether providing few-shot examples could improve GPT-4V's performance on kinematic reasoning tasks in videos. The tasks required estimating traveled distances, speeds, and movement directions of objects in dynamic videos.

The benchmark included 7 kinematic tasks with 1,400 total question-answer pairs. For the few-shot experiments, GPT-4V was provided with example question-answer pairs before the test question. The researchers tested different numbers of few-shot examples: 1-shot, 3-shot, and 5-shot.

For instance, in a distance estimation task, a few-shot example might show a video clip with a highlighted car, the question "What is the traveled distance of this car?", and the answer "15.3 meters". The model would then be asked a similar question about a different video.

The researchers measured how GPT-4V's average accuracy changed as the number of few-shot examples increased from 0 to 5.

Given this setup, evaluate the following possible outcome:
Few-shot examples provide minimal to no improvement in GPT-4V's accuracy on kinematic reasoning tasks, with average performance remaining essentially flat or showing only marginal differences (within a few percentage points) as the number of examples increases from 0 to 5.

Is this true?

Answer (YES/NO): NO